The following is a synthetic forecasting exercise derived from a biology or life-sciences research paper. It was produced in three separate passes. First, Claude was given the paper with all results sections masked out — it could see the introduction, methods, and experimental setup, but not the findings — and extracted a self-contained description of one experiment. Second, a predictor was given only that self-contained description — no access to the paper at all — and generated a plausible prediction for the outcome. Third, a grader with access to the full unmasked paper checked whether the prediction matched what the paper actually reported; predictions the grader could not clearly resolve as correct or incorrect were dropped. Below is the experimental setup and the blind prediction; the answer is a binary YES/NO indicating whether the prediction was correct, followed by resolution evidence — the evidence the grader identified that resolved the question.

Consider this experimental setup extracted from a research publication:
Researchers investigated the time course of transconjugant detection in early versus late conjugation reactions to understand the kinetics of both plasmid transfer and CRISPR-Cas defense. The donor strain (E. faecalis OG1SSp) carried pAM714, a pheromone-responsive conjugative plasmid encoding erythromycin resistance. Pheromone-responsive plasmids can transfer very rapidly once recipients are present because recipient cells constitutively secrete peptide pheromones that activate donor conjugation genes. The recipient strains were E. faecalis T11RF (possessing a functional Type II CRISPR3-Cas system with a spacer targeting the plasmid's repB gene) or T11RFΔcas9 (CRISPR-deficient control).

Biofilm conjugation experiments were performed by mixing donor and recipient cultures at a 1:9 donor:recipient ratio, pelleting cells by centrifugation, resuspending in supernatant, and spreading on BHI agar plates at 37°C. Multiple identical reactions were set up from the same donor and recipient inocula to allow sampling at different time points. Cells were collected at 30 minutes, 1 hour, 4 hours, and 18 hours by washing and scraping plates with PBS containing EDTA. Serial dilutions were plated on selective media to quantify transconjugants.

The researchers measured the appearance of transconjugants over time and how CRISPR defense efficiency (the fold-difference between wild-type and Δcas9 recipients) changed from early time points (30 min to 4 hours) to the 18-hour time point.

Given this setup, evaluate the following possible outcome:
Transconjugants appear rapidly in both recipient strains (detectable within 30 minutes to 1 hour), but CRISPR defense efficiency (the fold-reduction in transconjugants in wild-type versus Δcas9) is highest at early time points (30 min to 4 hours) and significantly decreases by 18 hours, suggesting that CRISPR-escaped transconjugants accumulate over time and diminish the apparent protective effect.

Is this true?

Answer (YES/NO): NO